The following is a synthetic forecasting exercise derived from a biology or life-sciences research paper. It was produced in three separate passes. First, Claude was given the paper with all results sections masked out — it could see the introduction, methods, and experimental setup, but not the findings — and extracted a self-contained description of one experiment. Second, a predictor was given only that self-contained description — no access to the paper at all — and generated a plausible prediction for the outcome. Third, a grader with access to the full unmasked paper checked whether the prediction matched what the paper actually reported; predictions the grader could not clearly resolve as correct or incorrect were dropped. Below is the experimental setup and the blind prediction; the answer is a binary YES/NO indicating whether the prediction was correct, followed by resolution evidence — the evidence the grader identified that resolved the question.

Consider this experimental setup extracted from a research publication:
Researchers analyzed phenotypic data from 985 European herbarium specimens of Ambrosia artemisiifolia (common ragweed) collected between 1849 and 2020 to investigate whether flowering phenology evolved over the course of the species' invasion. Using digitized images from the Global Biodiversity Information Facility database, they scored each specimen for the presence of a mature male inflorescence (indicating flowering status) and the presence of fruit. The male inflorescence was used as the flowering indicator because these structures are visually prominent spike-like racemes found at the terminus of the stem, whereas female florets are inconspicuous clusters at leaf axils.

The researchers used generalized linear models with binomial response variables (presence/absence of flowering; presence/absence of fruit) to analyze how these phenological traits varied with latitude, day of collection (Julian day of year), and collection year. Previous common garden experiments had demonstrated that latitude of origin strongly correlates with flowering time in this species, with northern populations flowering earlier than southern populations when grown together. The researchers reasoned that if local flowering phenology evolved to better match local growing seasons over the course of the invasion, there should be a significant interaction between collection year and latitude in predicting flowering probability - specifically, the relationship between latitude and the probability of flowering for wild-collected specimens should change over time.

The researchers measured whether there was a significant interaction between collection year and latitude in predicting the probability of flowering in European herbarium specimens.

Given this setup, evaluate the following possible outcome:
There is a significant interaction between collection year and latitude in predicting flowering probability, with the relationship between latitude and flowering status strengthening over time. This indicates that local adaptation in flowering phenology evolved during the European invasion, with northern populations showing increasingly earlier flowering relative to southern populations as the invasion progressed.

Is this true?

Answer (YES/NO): YES